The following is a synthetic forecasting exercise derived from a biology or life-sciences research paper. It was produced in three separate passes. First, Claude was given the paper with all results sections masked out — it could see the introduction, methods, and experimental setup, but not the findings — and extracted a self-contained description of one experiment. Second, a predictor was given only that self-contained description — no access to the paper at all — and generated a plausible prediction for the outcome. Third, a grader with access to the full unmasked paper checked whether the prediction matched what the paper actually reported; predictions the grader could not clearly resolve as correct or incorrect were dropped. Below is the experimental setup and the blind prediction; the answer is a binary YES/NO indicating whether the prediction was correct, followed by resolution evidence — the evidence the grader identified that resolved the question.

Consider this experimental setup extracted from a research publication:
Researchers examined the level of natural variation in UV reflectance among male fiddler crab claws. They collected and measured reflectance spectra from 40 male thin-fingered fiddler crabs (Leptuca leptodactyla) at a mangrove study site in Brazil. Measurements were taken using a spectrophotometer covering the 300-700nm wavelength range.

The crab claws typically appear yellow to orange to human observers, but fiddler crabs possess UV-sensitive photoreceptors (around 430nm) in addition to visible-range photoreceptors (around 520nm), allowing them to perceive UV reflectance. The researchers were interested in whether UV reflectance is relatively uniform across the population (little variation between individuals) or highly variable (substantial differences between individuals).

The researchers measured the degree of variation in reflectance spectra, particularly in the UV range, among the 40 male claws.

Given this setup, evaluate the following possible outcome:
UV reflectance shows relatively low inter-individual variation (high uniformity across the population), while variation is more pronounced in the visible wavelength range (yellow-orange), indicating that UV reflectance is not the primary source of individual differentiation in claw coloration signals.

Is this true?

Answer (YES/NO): NO